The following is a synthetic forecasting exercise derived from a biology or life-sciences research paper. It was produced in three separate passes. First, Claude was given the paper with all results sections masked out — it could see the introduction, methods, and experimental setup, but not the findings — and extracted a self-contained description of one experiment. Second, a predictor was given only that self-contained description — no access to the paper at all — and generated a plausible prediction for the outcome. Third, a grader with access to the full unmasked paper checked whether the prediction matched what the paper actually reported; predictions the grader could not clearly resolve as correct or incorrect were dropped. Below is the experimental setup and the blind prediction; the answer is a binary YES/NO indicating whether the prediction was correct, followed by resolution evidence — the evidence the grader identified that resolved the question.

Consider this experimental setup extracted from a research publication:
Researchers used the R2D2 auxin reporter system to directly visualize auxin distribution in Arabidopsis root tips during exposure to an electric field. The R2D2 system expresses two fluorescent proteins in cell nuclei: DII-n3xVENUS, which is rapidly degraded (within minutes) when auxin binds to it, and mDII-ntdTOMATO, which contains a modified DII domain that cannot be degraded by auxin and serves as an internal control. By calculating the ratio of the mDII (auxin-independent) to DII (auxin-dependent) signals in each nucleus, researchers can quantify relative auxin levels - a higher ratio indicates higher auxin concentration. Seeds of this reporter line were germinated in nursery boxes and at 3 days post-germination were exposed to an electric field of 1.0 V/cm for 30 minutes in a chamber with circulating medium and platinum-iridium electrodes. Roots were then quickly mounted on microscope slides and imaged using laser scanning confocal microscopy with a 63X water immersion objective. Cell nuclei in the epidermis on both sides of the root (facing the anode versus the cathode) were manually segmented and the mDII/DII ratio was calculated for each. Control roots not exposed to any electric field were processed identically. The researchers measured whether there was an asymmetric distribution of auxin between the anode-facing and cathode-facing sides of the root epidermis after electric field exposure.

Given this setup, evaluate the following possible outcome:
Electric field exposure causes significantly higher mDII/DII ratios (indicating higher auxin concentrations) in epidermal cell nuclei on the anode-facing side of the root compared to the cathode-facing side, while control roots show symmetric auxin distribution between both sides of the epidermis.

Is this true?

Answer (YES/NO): NO